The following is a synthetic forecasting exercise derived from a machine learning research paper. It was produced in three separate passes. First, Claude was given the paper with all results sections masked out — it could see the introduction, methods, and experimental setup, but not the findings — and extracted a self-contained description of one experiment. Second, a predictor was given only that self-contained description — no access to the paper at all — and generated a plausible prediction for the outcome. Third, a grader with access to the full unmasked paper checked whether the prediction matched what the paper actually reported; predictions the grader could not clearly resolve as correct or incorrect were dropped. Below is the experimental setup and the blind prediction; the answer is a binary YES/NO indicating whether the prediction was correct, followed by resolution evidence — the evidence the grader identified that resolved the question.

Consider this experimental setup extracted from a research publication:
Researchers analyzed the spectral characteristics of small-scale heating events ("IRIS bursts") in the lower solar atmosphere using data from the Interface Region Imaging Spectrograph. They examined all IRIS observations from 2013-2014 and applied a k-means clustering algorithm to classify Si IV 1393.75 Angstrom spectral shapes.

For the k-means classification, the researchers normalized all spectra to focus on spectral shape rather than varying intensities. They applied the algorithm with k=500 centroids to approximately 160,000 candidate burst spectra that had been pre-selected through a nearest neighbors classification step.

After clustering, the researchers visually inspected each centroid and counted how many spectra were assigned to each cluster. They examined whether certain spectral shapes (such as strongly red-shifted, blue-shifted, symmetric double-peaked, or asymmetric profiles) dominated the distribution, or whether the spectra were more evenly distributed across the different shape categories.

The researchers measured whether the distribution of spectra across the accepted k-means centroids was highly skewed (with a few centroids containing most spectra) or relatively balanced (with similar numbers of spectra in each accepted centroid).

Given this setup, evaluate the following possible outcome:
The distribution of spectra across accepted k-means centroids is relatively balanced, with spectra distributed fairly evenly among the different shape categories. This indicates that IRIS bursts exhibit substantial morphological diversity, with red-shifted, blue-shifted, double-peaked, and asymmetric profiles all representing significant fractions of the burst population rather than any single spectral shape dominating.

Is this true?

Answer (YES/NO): YES